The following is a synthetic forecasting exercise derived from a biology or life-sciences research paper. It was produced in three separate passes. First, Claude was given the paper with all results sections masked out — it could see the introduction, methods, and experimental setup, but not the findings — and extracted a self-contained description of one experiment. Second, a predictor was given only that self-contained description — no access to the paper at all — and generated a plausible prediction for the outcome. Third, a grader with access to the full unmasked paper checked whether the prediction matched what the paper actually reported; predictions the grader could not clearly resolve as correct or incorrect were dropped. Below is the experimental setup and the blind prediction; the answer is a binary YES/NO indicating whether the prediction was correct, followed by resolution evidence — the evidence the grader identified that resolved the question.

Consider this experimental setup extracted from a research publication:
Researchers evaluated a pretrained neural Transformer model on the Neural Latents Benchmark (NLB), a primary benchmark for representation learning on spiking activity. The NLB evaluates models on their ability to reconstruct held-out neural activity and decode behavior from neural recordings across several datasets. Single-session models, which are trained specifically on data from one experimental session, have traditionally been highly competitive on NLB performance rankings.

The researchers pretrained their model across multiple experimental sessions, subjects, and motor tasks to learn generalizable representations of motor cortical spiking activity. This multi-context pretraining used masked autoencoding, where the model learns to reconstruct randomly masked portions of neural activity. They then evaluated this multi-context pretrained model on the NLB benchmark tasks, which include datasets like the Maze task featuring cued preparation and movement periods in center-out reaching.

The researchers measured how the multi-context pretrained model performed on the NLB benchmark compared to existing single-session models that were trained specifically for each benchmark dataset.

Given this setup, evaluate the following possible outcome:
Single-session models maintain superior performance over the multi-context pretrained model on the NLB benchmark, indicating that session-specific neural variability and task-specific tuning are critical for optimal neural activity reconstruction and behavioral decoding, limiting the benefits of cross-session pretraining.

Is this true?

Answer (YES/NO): NO